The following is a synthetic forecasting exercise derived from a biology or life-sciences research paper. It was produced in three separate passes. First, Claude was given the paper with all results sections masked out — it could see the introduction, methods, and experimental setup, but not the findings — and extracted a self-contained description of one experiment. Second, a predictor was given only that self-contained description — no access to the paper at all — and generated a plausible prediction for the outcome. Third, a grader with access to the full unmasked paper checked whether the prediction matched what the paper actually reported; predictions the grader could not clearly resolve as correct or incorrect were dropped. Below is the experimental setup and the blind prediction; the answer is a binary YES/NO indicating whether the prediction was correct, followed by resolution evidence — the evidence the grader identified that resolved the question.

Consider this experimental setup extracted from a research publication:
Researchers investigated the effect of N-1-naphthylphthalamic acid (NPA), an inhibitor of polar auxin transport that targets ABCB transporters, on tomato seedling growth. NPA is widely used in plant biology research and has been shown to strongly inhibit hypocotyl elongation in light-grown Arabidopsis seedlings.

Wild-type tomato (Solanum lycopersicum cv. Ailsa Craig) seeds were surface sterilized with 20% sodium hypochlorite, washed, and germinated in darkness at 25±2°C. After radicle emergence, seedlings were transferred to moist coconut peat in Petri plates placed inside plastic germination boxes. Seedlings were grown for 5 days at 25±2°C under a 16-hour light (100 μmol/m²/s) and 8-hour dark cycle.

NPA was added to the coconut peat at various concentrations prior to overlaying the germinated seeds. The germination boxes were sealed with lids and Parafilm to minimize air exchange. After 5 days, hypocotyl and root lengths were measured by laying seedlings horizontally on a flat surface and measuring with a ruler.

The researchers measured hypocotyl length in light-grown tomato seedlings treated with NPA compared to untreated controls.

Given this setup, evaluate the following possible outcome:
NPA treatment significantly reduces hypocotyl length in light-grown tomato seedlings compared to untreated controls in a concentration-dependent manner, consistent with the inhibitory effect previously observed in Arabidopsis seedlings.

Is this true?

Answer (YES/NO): NO